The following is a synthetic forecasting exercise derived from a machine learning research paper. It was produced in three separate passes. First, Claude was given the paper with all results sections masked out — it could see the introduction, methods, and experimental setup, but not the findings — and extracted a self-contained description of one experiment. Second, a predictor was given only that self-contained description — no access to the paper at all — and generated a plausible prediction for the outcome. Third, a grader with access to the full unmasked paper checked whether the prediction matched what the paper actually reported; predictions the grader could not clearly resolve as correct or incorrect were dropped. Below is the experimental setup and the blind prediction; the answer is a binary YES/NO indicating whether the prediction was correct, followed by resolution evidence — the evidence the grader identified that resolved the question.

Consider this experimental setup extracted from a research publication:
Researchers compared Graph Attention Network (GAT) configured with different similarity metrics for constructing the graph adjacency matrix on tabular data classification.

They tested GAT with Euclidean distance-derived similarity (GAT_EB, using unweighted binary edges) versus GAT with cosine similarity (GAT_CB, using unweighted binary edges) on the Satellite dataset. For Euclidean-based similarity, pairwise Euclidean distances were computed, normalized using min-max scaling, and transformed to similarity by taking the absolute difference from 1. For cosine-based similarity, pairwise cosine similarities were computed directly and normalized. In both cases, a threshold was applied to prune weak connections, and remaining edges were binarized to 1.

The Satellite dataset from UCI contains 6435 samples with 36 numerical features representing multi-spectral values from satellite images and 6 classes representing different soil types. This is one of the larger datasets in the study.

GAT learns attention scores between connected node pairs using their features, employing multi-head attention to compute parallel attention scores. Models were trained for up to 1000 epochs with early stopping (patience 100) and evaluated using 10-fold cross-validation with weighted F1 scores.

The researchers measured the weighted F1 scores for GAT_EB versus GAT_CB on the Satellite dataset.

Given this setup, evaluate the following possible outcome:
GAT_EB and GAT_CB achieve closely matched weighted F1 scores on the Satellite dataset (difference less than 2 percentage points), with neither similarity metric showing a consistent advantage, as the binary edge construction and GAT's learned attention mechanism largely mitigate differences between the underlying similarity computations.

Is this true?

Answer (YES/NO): NO